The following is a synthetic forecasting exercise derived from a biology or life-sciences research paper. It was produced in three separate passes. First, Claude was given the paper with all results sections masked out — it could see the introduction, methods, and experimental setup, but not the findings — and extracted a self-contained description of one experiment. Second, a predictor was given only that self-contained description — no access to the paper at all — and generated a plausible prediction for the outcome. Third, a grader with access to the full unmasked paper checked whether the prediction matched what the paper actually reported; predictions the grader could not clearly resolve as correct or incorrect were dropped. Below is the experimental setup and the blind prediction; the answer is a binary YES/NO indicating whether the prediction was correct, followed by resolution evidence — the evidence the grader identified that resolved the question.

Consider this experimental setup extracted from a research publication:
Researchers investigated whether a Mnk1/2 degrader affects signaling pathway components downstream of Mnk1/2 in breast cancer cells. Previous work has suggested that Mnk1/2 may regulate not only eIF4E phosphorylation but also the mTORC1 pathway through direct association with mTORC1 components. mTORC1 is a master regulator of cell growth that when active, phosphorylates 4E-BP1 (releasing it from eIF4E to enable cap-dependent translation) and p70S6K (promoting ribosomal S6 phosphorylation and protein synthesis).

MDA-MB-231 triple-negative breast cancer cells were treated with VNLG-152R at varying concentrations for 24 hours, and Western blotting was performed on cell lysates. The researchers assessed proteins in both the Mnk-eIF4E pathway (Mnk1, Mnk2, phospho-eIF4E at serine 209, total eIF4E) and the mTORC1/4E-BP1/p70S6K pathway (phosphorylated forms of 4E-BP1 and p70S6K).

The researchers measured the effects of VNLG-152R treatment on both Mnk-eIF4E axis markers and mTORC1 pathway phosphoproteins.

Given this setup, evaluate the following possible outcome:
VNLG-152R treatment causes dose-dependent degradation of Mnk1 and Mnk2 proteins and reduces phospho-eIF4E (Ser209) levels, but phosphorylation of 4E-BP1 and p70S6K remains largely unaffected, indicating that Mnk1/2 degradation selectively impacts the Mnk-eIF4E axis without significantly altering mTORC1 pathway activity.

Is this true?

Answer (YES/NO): NO